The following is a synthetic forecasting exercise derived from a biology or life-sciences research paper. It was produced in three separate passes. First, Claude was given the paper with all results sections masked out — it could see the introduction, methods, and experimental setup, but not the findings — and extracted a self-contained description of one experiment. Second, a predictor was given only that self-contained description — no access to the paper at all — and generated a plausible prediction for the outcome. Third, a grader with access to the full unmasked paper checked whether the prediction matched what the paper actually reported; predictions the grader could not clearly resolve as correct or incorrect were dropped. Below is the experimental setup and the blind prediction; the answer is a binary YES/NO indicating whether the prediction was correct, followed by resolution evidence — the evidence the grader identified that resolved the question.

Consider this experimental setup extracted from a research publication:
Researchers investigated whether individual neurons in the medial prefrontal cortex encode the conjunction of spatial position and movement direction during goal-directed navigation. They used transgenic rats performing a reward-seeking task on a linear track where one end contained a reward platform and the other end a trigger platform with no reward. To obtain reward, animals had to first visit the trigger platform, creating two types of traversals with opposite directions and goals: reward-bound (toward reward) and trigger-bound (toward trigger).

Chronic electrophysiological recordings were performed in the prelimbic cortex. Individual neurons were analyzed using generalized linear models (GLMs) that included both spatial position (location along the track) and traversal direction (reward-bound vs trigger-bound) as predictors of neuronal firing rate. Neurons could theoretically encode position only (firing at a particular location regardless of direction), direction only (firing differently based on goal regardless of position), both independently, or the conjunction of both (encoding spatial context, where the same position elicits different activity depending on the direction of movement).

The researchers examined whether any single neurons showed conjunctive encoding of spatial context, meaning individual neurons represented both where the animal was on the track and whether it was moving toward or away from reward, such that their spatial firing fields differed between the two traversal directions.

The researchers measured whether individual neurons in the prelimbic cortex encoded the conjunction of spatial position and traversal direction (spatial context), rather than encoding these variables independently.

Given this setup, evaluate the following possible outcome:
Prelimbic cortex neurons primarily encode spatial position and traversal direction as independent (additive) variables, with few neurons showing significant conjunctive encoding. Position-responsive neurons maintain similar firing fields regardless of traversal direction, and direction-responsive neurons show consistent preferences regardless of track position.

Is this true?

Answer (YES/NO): NO